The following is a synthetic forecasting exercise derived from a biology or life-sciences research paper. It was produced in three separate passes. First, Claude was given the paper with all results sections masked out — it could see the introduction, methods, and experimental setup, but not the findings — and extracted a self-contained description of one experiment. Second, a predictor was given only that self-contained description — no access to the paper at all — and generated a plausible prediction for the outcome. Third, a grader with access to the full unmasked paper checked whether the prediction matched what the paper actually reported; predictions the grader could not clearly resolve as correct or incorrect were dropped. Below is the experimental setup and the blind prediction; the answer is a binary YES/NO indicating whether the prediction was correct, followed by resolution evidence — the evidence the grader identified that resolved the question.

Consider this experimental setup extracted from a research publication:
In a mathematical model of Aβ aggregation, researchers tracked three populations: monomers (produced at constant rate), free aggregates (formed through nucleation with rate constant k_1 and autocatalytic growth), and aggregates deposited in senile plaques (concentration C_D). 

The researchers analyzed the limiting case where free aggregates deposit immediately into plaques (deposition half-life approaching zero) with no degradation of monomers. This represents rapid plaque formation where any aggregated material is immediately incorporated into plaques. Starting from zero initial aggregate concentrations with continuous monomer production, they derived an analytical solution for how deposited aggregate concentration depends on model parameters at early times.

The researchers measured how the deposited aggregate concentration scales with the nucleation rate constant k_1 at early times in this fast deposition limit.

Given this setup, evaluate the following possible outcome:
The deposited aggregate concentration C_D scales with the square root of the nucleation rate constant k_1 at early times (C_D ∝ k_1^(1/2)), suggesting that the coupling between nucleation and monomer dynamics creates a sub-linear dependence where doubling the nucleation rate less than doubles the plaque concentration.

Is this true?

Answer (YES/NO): NO